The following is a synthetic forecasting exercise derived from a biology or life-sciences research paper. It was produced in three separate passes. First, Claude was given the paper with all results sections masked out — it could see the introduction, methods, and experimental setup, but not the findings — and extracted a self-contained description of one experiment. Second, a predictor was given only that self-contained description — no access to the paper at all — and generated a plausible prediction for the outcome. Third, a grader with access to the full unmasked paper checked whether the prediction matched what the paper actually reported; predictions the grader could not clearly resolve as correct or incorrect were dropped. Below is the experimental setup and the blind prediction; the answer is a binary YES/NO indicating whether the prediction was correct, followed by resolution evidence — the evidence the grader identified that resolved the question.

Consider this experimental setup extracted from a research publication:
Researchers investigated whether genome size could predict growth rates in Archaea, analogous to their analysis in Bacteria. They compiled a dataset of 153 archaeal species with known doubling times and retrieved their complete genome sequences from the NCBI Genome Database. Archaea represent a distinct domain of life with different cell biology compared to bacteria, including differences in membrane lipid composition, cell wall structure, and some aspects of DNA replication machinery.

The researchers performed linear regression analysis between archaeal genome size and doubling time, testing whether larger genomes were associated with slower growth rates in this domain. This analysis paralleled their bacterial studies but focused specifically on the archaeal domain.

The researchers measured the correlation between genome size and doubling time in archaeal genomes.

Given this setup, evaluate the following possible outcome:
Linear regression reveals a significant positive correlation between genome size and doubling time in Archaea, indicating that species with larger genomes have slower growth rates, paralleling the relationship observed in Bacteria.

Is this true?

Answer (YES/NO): YES